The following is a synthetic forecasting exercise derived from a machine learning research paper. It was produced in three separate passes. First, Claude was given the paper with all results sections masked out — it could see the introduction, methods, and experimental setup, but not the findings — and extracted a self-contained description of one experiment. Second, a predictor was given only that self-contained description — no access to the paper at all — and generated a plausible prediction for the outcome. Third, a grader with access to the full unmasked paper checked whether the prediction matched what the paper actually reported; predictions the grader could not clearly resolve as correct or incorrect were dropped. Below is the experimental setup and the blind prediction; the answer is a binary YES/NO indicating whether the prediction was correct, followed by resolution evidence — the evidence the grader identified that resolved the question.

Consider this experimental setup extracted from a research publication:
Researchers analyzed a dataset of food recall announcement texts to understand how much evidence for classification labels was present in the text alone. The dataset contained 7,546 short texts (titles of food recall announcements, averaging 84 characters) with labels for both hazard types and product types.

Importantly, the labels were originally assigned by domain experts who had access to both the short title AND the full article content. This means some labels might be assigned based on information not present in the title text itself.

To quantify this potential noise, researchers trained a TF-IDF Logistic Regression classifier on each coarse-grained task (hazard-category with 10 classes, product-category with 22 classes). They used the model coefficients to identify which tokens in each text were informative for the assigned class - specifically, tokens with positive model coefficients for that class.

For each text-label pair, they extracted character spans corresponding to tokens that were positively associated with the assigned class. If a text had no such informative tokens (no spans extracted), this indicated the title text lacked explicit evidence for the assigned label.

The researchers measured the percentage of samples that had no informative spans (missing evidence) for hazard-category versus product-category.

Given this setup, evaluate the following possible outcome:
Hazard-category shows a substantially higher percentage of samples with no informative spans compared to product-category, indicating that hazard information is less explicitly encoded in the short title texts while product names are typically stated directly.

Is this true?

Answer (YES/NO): NO